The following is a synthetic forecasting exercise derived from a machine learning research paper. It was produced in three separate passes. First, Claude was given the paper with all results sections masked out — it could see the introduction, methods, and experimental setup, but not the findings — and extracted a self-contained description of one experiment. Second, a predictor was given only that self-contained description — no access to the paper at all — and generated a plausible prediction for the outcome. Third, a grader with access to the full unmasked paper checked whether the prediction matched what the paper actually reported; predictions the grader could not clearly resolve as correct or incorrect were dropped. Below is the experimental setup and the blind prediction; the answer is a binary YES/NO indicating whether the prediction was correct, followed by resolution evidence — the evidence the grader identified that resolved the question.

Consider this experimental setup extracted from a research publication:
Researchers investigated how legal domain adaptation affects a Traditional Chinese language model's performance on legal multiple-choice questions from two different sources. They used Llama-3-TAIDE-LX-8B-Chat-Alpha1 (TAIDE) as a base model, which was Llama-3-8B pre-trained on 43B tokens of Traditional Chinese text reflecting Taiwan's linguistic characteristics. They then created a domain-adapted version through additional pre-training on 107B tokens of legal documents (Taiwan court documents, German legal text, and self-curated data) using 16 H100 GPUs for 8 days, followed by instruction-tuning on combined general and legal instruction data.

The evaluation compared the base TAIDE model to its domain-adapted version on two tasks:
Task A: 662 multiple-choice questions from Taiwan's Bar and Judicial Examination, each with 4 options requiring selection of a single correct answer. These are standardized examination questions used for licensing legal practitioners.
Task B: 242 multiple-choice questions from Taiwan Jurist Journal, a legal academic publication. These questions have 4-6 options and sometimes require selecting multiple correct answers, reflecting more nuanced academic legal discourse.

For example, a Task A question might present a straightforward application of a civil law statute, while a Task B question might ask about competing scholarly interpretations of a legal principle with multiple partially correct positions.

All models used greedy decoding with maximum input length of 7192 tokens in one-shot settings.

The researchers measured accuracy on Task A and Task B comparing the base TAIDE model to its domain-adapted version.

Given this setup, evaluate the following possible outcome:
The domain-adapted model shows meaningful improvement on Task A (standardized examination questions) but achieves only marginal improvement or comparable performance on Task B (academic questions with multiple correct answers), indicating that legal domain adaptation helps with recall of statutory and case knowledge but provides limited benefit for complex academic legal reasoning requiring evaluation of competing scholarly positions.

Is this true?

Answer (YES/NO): NO